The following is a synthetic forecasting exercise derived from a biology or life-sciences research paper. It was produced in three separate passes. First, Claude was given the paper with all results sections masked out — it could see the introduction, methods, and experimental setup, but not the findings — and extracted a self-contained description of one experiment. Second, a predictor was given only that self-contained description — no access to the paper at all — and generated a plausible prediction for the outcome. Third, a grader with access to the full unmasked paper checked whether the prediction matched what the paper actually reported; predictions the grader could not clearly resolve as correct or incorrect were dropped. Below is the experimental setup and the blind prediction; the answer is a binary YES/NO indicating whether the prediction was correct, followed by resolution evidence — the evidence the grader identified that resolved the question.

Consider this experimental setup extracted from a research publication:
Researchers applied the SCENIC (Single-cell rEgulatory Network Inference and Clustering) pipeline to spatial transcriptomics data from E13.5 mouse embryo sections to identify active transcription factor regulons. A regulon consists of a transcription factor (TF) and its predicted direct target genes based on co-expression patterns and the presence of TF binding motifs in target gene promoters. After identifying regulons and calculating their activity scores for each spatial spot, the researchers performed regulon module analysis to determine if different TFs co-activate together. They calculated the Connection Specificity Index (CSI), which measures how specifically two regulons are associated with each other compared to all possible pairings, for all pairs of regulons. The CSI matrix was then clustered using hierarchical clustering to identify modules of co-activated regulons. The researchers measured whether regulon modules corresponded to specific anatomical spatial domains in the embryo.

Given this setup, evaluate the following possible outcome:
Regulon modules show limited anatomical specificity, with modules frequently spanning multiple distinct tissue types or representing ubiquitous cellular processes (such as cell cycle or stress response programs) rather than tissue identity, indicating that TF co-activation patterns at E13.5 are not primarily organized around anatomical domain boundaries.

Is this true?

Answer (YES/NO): NO